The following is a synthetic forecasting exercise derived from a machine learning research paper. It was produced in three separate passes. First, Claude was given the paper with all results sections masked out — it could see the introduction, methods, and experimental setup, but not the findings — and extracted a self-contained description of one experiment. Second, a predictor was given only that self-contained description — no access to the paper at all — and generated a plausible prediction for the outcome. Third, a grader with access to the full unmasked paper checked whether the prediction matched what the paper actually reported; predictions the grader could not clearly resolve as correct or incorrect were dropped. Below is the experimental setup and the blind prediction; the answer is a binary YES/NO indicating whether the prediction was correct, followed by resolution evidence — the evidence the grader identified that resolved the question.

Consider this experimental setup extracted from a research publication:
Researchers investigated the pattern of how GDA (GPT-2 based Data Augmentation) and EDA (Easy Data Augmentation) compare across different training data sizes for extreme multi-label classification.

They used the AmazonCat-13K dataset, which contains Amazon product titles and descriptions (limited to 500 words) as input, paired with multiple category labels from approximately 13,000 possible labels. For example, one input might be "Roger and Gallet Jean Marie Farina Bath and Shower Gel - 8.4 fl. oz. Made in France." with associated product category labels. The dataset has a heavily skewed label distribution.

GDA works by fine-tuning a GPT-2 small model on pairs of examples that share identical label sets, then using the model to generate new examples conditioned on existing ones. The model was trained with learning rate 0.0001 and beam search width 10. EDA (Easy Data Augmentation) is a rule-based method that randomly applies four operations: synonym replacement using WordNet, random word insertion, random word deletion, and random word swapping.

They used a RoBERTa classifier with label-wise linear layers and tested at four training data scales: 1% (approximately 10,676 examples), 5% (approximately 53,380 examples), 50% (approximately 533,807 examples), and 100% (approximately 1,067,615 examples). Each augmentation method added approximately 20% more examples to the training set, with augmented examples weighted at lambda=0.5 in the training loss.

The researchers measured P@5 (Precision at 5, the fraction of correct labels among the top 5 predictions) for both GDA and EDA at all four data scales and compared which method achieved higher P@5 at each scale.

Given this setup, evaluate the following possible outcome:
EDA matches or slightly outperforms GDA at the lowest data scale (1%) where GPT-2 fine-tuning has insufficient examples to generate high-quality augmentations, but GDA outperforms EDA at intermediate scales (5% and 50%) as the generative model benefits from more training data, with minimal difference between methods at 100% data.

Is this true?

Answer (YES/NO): NO